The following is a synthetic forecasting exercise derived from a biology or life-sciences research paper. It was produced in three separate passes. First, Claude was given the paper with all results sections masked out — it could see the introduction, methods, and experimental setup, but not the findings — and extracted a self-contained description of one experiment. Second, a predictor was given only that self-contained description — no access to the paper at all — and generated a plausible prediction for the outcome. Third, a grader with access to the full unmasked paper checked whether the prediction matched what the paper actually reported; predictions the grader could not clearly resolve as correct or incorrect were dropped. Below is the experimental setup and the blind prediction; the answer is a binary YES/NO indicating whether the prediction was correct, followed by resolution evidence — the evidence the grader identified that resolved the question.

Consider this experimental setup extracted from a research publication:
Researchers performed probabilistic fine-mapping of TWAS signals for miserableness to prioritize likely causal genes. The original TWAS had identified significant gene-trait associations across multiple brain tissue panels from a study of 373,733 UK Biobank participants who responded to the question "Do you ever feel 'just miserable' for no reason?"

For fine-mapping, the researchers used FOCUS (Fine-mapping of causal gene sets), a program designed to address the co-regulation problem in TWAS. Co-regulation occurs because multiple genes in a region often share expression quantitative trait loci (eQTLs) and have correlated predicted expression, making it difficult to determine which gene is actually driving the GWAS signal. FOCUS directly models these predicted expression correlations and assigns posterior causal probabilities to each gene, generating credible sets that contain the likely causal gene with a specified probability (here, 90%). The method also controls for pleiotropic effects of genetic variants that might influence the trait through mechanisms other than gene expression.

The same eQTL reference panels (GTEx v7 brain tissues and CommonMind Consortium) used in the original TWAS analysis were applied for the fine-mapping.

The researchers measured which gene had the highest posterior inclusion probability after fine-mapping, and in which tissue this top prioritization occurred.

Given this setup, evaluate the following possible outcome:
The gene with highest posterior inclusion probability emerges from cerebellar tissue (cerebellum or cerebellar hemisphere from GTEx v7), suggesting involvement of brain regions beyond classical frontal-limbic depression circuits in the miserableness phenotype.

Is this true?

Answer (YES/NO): NO